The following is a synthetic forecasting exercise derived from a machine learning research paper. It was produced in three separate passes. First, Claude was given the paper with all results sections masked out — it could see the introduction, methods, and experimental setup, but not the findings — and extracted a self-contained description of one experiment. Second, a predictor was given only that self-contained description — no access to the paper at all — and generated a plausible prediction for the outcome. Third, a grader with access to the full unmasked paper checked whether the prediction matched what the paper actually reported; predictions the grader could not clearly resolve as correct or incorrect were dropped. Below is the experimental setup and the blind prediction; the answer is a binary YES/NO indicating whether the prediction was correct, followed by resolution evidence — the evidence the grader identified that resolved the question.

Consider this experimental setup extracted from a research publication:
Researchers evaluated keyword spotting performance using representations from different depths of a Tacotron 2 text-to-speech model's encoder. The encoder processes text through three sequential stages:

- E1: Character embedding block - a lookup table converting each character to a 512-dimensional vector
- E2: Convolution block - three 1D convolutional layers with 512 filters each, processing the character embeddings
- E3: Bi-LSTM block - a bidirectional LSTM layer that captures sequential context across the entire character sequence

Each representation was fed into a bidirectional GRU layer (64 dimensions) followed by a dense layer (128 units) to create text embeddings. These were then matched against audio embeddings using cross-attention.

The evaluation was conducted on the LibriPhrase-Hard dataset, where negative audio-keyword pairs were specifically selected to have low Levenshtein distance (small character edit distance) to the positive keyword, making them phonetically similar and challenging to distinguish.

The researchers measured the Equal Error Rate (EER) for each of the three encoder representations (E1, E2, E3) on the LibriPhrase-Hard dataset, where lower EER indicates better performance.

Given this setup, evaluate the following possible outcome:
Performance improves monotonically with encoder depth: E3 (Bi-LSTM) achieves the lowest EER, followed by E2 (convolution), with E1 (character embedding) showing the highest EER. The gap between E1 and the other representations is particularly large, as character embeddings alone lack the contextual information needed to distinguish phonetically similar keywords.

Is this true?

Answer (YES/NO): NO